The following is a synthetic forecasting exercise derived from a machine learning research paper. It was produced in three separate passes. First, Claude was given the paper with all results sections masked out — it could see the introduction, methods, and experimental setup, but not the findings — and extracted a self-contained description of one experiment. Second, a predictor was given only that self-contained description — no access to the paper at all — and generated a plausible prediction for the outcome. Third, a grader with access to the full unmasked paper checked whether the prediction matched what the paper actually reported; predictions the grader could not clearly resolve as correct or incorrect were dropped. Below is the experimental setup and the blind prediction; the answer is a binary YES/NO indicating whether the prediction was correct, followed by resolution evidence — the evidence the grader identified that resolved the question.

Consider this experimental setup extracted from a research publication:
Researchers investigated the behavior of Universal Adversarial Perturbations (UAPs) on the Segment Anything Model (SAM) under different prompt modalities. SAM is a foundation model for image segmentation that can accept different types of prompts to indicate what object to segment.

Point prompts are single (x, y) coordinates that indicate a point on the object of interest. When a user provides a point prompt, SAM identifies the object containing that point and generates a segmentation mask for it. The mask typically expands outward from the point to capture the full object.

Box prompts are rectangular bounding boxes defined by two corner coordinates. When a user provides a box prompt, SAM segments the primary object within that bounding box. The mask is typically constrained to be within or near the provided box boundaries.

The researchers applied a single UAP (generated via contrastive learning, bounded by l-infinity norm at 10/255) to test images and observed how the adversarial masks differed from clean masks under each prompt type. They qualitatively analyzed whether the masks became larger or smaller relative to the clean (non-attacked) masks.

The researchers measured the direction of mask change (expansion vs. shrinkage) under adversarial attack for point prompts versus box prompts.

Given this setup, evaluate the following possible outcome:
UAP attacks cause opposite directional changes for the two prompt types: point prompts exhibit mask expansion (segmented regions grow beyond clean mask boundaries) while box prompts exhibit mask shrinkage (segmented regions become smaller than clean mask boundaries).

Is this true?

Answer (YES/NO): NO